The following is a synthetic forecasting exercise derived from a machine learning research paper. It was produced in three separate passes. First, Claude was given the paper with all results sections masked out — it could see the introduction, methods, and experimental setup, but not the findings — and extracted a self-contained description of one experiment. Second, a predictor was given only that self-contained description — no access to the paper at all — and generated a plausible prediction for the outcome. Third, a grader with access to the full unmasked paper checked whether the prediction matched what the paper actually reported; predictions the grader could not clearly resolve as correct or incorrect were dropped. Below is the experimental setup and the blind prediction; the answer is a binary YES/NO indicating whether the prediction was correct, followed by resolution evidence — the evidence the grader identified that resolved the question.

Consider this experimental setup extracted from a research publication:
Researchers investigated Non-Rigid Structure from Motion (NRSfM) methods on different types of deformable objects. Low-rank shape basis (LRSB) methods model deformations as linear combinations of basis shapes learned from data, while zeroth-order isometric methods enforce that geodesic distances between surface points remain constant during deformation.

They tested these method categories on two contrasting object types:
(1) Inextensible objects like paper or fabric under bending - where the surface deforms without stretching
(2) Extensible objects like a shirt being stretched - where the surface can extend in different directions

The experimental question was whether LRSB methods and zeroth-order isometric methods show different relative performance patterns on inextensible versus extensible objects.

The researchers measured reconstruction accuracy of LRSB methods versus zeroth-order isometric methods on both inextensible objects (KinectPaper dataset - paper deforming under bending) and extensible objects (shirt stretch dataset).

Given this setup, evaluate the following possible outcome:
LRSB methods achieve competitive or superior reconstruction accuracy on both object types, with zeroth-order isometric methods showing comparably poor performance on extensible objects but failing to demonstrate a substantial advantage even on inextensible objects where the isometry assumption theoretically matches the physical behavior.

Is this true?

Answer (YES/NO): NO